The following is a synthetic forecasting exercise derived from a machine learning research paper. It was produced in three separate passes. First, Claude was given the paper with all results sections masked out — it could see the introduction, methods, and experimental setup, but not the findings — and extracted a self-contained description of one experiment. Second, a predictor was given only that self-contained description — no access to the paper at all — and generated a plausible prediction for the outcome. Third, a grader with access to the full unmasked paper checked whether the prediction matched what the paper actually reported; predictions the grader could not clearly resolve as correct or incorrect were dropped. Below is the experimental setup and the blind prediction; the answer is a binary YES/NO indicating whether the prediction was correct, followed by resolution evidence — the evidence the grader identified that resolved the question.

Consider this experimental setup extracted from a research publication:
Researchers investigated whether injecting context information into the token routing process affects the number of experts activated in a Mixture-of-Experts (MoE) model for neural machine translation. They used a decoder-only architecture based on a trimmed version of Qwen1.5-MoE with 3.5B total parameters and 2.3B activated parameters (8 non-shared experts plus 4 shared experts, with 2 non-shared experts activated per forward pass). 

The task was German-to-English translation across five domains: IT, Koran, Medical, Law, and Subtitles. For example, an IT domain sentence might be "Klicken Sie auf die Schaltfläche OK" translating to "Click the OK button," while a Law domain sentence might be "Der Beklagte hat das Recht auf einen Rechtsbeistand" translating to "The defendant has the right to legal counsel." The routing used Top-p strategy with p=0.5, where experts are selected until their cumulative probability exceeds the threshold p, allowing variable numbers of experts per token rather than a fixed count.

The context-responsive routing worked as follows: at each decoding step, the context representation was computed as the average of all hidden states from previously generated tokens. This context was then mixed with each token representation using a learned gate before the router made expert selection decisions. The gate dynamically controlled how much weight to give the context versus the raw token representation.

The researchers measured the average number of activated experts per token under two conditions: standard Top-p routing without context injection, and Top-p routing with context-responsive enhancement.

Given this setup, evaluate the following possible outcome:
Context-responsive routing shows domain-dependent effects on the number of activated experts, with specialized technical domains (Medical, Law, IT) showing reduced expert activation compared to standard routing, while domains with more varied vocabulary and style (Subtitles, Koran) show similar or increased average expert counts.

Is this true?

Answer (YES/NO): NO